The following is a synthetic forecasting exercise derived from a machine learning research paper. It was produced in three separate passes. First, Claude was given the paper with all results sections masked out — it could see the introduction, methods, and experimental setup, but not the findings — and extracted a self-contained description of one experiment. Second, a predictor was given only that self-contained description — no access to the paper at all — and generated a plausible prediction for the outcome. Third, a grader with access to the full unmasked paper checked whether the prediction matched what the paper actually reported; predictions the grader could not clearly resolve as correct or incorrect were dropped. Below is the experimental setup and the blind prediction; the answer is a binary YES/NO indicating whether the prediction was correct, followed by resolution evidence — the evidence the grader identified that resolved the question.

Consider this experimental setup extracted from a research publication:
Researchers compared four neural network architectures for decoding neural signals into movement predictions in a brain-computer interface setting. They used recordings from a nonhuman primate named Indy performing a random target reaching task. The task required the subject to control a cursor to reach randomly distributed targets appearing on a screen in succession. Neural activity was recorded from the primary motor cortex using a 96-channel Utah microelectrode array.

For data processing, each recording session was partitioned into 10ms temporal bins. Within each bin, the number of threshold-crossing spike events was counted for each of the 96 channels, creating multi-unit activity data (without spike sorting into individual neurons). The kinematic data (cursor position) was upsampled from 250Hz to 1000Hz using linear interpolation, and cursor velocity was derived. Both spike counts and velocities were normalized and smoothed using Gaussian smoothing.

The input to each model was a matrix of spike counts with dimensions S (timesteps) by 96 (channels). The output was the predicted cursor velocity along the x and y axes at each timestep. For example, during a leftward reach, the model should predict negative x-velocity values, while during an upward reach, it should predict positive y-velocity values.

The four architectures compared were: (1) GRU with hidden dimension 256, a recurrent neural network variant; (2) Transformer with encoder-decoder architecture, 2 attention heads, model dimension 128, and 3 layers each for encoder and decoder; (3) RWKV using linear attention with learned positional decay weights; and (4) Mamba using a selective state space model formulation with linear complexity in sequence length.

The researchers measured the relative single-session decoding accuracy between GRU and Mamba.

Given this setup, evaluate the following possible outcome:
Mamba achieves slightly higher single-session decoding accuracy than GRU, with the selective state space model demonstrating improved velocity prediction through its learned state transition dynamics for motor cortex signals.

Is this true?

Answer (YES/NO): NO